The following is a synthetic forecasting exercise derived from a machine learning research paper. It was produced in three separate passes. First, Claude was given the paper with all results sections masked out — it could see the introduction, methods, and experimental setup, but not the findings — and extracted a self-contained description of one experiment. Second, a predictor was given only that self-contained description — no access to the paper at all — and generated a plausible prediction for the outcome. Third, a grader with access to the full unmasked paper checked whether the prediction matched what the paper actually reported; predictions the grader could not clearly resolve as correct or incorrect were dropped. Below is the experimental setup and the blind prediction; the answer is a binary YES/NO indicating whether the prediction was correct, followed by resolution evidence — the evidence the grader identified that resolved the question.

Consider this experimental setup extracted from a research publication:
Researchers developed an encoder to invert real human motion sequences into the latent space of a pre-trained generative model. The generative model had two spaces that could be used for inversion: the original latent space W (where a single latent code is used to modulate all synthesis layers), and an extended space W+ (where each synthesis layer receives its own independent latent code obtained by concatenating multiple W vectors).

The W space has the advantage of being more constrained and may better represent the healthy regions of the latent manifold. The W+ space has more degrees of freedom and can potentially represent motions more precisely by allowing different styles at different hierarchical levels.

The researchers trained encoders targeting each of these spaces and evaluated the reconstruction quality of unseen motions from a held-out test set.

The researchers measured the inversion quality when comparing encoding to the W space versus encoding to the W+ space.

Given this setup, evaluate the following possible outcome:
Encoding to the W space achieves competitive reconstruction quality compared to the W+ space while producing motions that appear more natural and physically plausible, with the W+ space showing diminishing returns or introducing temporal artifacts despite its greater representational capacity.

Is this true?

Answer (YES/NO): NO